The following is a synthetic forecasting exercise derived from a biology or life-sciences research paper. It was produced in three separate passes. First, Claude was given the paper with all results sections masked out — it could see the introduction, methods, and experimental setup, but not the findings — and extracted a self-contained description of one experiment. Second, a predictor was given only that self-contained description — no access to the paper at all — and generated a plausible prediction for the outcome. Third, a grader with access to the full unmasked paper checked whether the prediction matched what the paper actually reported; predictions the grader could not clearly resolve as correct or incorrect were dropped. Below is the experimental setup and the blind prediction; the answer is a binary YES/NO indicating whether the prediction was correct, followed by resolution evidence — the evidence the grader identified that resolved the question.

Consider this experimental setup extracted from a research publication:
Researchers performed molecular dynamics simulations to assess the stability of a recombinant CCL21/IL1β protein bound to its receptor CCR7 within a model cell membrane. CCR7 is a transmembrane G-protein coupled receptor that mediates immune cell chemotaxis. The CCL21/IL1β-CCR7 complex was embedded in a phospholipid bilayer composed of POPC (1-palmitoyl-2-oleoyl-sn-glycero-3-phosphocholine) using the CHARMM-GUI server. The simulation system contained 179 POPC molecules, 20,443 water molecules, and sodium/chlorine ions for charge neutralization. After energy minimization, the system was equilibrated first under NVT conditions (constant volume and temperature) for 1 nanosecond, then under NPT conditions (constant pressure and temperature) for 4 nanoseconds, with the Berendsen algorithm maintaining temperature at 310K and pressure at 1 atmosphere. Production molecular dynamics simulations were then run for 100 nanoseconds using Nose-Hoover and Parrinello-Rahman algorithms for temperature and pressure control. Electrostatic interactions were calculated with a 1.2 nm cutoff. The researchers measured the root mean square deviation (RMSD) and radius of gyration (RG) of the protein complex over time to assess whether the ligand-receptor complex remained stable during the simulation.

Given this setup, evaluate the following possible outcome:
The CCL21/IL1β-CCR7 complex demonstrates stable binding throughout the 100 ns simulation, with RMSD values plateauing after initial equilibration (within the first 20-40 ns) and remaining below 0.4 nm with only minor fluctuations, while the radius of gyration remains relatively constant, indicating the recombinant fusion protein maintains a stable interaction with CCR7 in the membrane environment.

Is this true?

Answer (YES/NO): NO